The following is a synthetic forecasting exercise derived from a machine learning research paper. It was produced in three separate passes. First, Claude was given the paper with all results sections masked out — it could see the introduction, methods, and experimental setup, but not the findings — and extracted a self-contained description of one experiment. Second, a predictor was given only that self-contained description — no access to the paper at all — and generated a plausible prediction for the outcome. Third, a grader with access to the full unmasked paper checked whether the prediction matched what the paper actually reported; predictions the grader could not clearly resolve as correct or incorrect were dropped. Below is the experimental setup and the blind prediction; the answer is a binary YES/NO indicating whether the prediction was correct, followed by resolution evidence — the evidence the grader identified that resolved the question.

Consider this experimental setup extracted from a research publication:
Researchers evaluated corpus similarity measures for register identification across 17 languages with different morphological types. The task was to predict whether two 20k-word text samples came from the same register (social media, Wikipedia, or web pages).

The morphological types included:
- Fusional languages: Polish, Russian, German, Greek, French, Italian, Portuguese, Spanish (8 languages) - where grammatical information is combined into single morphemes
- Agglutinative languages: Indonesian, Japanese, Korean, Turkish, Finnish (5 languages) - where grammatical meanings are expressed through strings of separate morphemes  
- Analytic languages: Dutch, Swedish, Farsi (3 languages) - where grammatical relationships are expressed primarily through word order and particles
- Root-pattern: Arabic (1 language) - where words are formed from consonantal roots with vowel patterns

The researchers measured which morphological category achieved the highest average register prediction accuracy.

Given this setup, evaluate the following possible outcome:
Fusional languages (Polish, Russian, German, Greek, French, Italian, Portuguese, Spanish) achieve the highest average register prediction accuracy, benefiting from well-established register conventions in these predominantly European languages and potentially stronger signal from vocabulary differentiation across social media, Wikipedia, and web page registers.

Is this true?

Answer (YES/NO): YES